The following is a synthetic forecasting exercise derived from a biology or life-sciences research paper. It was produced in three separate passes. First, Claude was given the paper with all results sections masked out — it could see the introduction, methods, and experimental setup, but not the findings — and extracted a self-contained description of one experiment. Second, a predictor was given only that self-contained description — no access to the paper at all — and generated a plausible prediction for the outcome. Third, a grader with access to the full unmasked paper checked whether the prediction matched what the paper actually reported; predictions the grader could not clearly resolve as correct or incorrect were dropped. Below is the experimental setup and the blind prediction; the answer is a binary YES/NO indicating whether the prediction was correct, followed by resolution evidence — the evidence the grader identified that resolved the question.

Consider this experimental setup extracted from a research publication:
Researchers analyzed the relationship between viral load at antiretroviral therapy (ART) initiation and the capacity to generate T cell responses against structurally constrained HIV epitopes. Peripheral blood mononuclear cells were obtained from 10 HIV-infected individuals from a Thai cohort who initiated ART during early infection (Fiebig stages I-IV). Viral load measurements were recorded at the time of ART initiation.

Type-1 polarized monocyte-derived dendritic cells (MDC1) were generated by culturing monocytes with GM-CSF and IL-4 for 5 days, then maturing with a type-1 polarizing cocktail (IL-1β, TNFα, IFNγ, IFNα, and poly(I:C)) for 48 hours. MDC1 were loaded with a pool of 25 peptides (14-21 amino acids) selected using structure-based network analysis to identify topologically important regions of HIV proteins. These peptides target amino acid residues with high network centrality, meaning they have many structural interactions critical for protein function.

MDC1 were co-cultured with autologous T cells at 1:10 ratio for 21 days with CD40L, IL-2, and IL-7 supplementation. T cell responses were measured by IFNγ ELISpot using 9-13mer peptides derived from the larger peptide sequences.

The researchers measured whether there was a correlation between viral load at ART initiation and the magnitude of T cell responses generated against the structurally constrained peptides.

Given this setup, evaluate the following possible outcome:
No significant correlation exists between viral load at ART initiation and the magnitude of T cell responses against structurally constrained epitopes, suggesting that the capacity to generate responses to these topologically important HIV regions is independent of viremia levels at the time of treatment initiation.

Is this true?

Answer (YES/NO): NO